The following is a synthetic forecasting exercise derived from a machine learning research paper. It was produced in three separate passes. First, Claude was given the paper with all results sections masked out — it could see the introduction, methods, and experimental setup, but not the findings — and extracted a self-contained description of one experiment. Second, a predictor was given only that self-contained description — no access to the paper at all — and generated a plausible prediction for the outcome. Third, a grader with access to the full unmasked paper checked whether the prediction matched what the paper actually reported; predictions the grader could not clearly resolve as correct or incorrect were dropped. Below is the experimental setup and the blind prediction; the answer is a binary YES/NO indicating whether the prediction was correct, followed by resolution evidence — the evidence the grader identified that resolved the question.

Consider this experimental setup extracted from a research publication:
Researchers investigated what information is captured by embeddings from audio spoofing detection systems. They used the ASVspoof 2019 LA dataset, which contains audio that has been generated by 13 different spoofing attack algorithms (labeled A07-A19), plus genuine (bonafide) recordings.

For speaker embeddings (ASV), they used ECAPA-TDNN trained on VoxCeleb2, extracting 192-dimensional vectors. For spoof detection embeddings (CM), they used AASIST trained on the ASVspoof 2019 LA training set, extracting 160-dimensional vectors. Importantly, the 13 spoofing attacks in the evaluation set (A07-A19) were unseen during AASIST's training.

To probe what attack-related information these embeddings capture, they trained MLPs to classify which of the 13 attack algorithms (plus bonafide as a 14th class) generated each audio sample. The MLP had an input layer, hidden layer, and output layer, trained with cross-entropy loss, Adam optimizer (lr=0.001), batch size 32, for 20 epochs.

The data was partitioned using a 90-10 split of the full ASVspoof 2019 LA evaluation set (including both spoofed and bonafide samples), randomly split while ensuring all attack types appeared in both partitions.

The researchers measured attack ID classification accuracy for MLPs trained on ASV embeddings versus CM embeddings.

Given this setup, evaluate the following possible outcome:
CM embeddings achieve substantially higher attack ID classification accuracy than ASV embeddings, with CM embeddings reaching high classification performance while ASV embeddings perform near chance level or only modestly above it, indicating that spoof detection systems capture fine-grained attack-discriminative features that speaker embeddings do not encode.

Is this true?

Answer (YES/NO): NO